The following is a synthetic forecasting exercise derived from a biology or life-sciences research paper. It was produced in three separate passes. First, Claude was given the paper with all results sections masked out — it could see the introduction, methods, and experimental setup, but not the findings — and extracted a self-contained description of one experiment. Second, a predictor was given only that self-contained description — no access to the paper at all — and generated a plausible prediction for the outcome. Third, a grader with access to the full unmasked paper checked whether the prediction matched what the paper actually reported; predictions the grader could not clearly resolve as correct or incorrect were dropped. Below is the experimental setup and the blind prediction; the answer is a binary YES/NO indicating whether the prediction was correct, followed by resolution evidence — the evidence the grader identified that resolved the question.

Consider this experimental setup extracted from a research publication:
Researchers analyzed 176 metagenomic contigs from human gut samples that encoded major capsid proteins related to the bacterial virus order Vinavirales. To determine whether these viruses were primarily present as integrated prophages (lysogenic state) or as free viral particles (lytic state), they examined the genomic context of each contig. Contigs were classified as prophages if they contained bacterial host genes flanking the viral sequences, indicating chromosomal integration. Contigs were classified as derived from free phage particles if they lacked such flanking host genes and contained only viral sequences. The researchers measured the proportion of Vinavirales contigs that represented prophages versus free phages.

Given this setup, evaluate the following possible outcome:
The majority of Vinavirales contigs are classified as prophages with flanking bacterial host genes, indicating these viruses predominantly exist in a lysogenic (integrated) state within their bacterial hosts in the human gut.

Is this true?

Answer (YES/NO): YES